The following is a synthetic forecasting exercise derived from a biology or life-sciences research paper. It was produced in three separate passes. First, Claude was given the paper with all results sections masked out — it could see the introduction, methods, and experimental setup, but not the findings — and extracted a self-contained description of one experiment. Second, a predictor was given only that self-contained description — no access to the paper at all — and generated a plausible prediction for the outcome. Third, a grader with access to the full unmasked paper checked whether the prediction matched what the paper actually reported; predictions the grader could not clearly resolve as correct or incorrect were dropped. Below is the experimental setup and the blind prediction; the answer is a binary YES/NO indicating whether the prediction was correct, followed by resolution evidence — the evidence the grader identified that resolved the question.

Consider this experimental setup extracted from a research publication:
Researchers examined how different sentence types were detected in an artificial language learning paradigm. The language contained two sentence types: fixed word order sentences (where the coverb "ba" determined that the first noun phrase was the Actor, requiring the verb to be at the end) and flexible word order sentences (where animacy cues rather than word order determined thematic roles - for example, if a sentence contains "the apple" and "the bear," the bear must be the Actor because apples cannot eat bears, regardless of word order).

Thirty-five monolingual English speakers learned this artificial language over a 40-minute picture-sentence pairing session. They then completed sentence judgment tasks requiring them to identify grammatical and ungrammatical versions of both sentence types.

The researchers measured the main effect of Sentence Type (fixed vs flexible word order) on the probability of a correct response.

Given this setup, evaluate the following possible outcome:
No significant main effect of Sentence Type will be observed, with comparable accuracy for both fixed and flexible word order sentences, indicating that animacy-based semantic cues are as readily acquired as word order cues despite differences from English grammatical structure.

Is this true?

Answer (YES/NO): NO